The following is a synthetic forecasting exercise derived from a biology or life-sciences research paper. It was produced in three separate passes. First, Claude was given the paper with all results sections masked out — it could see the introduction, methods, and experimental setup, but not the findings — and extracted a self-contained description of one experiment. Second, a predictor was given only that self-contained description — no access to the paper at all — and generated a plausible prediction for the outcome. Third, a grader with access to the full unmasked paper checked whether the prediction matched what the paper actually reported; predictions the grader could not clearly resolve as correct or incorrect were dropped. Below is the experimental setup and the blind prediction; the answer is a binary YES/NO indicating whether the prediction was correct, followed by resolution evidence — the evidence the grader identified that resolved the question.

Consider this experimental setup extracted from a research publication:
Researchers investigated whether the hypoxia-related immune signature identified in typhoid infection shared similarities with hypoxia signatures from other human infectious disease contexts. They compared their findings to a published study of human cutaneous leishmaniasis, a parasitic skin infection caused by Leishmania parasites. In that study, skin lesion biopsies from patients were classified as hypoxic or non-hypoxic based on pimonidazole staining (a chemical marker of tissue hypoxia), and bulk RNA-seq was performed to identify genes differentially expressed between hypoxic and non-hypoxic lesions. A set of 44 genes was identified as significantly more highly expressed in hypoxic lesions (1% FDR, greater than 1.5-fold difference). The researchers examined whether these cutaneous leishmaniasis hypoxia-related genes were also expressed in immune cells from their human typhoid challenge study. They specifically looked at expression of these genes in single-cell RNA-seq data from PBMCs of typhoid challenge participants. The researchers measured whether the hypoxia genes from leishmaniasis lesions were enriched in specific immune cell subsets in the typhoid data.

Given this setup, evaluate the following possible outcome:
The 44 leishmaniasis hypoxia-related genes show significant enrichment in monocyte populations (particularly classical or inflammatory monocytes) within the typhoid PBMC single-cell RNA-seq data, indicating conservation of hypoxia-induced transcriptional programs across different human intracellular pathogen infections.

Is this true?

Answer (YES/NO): YES